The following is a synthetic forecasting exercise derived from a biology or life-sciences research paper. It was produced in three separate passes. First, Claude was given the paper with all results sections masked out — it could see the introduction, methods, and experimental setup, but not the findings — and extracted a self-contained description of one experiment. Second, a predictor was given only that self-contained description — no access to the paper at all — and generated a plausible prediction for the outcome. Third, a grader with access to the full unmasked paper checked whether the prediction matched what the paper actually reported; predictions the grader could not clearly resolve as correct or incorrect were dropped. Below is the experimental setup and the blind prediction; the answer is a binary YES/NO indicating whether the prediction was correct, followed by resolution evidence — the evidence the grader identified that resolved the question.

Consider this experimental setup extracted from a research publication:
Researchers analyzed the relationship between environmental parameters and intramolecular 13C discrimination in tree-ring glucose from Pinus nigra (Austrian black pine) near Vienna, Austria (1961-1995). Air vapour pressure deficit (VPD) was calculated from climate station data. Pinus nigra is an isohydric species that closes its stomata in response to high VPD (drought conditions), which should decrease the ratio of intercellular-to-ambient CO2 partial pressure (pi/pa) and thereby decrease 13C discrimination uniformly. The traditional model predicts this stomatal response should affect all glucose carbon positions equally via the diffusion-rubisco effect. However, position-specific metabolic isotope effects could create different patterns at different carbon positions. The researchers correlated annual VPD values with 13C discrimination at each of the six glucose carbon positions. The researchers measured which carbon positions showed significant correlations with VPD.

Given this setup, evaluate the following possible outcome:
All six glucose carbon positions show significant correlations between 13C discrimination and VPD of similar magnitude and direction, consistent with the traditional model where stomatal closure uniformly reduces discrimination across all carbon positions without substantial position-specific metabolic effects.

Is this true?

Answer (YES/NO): NO